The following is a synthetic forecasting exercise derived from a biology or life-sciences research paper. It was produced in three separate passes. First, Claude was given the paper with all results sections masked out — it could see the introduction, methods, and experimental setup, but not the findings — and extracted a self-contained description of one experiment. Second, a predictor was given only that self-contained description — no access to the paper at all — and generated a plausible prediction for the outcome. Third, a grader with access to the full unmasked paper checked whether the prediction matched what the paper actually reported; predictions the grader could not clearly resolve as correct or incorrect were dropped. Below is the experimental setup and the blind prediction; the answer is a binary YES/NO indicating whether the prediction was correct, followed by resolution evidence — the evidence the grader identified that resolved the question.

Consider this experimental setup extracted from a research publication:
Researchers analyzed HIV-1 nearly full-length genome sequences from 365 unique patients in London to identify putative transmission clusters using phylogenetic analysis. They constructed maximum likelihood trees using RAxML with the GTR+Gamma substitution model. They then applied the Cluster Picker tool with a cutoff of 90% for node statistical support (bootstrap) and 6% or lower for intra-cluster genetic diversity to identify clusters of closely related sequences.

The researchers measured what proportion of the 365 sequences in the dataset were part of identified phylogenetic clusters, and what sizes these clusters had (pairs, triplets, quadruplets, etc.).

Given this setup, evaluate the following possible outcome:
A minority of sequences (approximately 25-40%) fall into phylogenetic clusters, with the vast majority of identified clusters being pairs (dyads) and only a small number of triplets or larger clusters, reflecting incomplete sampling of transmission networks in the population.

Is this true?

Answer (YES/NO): NO